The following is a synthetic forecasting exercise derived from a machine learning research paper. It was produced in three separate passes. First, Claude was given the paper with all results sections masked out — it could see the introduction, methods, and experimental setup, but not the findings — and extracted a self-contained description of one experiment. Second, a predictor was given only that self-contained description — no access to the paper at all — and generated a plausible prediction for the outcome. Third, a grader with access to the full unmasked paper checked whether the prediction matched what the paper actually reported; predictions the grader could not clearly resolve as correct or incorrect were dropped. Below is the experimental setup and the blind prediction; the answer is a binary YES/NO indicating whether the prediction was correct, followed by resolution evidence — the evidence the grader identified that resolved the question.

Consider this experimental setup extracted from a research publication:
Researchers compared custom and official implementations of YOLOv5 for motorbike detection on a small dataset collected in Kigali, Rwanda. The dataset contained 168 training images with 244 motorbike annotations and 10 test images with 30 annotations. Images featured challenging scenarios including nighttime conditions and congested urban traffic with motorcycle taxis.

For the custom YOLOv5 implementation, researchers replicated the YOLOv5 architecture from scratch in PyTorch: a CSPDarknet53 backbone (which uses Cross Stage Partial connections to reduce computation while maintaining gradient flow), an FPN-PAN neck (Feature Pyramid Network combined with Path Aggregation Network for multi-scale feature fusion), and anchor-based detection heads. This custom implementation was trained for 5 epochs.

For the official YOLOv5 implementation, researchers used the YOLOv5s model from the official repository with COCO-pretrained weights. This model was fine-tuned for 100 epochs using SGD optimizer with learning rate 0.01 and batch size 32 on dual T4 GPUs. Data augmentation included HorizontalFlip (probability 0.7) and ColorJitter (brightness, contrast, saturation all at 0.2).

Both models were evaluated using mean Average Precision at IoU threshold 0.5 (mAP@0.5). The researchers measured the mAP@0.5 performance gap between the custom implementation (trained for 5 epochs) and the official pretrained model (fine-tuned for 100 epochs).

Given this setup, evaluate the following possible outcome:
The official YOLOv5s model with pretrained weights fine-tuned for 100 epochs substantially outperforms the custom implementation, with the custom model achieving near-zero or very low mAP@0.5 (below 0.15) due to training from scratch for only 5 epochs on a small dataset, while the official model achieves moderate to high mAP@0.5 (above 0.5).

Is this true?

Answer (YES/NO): YES